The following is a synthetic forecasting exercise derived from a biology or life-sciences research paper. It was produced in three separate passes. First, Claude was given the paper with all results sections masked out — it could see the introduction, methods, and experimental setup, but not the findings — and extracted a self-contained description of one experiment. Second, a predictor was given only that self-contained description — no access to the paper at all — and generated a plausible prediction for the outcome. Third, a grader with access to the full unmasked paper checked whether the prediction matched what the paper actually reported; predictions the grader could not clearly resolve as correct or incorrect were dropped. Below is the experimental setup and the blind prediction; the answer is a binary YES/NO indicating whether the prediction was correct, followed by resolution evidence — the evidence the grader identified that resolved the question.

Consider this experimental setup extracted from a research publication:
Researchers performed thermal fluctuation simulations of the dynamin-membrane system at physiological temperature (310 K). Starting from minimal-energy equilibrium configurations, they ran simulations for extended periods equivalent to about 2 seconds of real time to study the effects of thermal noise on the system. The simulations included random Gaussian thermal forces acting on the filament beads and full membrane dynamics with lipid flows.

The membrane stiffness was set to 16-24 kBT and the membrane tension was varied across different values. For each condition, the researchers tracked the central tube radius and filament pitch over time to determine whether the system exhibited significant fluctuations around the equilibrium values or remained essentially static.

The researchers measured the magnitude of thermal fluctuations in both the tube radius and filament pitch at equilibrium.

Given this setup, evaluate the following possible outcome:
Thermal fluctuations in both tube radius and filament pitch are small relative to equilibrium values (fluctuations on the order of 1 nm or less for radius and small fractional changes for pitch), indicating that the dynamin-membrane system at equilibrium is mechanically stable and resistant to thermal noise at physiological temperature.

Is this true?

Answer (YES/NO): NO